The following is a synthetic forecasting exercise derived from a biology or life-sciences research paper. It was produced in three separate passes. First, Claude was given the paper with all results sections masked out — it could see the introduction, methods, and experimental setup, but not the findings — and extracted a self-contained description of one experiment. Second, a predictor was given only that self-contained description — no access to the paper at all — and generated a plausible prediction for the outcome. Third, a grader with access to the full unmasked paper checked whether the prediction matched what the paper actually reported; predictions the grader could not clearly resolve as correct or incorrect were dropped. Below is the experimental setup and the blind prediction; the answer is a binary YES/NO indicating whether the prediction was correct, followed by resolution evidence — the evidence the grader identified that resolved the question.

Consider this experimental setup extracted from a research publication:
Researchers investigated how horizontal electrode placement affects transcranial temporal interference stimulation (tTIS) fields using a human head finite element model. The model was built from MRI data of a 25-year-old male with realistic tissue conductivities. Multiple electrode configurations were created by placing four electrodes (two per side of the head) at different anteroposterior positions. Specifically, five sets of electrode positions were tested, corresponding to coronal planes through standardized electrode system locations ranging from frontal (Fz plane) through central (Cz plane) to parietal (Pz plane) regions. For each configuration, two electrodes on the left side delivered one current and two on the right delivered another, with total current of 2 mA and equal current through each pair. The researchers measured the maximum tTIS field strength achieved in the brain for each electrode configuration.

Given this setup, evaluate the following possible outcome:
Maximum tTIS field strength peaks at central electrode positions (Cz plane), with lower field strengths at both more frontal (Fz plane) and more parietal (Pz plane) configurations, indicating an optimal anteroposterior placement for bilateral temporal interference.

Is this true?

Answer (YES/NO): NO